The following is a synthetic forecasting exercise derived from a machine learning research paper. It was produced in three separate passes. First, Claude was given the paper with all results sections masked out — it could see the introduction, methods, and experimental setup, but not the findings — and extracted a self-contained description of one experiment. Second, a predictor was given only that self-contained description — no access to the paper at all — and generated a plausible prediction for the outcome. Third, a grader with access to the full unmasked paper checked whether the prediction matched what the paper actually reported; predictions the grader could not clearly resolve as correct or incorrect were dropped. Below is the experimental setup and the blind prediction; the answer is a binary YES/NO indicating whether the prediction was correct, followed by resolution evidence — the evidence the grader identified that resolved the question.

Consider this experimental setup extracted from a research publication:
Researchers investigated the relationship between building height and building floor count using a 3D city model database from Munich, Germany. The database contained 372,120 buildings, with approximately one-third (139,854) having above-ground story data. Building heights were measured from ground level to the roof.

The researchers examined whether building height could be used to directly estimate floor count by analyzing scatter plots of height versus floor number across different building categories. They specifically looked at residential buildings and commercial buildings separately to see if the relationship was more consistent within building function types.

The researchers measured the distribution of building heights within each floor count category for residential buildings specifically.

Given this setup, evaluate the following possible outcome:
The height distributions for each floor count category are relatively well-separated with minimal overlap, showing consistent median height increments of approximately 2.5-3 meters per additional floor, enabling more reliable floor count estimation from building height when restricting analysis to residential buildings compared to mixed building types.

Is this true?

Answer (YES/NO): NO